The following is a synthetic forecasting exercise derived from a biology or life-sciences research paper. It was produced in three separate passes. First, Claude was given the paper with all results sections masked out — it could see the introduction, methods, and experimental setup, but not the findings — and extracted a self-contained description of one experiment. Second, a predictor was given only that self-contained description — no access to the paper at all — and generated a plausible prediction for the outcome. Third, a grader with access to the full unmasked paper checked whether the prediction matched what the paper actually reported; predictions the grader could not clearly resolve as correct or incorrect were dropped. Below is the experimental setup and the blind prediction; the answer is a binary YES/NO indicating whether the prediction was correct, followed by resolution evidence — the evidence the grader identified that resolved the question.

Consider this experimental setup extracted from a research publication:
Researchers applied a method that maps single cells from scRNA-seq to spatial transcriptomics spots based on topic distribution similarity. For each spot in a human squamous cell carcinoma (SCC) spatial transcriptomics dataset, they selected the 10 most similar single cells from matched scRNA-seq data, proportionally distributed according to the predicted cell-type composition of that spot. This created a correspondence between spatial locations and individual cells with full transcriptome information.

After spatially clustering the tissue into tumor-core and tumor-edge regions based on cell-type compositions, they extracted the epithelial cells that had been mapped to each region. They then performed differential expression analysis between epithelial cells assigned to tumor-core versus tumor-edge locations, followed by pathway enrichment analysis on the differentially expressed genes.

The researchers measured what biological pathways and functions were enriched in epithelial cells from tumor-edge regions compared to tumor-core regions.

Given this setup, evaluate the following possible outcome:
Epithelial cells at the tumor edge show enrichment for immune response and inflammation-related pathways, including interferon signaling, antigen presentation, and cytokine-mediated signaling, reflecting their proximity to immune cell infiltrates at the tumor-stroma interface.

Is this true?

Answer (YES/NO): NO